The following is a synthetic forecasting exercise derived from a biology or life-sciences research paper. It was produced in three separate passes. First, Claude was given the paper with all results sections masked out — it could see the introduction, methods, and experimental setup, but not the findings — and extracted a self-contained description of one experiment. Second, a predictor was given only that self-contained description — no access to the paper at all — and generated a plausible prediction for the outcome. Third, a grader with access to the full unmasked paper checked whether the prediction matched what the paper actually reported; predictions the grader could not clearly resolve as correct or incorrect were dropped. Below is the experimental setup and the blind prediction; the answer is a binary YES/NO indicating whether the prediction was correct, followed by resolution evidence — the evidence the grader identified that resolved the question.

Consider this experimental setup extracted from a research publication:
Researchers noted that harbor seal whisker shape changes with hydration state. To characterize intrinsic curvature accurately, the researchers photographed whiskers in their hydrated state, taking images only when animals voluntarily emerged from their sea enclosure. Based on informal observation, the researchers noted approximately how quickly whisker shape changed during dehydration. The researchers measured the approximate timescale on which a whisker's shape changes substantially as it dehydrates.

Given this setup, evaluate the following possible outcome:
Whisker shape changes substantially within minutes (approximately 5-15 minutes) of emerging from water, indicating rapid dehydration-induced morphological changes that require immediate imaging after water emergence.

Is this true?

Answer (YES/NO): NO